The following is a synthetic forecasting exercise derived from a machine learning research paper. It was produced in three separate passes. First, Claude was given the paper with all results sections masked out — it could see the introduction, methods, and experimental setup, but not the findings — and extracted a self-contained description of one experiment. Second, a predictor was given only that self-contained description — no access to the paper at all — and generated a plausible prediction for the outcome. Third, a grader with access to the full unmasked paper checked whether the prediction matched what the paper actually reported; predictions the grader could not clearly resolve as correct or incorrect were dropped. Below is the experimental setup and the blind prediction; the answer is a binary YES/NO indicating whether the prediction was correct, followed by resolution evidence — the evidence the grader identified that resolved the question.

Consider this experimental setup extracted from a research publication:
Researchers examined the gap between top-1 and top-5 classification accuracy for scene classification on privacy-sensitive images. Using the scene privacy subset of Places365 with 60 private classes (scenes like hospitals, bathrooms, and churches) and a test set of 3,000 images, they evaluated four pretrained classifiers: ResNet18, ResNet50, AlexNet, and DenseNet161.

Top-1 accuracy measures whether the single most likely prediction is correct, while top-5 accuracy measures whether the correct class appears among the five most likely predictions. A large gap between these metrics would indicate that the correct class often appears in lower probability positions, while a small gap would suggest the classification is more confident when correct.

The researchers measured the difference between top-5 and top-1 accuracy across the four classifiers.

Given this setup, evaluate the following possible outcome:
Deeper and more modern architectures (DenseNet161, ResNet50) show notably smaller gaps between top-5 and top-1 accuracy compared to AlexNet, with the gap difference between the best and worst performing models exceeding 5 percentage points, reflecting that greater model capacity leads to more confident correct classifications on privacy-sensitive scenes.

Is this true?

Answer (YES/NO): NO